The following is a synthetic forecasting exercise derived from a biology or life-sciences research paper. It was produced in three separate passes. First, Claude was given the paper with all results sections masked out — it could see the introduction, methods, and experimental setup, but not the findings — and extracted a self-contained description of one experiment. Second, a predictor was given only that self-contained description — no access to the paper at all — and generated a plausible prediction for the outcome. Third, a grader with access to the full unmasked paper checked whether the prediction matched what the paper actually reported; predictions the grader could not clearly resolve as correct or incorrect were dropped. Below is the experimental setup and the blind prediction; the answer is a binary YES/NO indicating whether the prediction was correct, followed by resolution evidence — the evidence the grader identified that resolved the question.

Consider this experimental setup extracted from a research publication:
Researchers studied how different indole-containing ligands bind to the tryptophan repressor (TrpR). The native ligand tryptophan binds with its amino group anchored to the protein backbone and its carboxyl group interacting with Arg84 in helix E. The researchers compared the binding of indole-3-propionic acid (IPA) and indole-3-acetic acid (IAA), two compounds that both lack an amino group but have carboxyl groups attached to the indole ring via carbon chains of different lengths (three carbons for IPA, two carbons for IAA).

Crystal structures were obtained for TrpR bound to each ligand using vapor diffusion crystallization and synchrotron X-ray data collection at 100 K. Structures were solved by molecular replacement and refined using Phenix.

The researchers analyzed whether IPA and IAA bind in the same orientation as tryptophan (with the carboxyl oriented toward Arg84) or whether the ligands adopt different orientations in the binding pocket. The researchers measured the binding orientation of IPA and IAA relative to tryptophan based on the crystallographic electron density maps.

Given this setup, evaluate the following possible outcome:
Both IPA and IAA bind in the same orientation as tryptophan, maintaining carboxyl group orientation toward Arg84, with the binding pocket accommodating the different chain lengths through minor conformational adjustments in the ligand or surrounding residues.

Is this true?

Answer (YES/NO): NO